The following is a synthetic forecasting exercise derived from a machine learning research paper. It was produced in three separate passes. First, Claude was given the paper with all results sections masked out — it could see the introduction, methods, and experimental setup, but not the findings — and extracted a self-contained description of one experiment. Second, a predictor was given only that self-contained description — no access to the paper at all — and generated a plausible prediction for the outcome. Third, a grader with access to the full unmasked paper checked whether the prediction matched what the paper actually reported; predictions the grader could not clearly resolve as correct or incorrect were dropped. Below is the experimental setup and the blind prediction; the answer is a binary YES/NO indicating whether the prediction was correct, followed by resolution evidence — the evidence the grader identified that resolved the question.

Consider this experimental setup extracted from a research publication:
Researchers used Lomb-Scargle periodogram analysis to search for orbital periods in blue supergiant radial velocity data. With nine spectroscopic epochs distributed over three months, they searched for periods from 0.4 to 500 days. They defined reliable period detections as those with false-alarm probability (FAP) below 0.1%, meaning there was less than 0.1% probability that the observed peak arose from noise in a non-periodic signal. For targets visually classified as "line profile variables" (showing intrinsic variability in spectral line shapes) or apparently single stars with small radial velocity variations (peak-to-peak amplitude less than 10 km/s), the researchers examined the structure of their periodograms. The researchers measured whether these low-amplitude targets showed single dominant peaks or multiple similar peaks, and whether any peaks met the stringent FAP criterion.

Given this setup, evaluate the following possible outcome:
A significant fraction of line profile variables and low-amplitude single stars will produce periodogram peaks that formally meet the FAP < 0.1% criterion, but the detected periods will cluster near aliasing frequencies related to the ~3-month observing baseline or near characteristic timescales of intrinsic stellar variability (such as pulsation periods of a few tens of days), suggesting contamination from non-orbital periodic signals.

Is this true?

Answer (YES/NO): NO